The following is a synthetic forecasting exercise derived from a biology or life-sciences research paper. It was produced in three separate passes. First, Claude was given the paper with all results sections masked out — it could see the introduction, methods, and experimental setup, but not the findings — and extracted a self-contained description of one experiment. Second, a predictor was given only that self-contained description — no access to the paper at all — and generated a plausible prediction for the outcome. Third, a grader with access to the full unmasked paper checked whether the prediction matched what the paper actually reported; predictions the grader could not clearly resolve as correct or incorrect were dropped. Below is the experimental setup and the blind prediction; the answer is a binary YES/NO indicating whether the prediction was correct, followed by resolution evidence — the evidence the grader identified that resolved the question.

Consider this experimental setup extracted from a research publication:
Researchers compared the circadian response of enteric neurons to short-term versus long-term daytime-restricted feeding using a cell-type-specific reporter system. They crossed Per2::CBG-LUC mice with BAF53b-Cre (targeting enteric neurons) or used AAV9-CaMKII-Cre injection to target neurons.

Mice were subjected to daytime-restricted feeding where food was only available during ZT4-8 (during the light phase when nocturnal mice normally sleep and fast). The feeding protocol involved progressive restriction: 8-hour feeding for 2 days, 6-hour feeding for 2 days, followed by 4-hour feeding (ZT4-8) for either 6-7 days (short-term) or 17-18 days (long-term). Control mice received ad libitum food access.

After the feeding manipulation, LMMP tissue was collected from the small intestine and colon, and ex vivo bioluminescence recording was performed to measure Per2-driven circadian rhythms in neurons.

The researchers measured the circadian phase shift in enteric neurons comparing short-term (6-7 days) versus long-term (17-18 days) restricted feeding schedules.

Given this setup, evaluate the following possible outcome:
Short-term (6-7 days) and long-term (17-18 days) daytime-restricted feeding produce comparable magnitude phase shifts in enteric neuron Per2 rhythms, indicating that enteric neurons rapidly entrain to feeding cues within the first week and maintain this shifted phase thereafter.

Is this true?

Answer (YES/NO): NO